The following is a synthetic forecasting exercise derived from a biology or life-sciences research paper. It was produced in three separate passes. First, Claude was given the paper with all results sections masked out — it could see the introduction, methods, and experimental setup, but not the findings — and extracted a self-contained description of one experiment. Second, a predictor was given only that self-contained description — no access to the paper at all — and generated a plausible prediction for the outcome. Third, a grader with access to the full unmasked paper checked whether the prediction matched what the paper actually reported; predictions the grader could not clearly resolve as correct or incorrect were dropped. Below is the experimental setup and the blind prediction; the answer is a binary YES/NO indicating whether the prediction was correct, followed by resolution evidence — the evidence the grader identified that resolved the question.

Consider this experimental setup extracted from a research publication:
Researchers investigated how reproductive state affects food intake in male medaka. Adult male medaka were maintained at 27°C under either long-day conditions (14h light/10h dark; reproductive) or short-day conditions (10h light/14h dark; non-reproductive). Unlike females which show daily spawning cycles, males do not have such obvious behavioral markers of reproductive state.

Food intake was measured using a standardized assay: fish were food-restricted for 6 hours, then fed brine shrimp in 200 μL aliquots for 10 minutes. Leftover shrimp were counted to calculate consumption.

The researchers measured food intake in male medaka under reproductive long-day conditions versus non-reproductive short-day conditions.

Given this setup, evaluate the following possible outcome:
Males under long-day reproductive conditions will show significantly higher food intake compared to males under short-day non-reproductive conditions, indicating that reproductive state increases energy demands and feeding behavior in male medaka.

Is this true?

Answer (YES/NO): NO